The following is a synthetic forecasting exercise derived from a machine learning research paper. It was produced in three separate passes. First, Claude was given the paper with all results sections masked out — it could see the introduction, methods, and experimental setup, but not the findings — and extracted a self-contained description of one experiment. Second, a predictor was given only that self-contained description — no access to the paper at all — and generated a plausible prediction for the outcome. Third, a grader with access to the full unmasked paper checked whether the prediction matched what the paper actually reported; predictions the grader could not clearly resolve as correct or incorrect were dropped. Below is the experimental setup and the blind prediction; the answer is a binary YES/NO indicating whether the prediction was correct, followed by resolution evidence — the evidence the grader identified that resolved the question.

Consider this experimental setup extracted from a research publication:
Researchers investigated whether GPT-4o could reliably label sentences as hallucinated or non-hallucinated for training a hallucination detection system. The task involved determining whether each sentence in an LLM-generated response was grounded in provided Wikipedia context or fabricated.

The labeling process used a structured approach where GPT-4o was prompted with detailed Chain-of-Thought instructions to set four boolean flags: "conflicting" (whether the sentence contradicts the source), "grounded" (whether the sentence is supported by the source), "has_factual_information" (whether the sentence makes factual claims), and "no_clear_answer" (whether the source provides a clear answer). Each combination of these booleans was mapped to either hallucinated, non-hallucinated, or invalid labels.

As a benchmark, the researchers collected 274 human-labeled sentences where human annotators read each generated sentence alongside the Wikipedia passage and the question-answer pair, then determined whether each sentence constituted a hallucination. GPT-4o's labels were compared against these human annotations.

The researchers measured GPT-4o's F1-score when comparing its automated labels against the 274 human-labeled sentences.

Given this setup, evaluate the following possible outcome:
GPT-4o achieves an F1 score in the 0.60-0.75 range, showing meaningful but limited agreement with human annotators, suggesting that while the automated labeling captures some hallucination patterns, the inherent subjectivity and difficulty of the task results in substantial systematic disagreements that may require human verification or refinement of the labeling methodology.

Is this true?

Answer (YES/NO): NO